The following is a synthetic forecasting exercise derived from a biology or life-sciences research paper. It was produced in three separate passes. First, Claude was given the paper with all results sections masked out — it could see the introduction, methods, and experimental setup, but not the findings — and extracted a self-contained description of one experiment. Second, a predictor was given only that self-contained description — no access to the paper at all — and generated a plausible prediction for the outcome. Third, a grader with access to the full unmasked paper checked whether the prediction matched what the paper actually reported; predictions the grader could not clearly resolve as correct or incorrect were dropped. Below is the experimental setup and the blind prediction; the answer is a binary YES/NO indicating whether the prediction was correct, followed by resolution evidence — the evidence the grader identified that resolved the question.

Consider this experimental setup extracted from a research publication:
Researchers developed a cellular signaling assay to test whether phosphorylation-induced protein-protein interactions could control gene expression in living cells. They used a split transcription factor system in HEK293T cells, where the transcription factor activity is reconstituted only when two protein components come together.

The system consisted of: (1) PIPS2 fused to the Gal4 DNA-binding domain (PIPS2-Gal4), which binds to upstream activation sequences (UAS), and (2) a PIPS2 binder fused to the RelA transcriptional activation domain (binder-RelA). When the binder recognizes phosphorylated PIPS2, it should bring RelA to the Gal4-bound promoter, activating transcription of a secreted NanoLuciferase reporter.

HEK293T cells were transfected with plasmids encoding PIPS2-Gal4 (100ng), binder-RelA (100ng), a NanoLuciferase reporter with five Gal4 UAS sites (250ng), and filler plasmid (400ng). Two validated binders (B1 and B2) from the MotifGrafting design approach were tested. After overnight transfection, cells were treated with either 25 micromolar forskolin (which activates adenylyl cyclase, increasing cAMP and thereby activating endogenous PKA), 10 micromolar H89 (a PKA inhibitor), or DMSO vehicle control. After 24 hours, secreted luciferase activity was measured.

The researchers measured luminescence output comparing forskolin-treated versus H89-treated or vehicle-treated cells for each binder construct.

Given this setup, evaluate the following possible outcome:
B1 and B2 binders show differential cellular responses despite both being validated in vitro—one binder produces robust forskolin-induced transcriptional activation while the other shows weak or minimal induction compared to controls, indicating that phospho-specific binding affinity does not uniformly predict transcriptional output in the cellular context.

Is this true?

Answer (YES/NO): NO